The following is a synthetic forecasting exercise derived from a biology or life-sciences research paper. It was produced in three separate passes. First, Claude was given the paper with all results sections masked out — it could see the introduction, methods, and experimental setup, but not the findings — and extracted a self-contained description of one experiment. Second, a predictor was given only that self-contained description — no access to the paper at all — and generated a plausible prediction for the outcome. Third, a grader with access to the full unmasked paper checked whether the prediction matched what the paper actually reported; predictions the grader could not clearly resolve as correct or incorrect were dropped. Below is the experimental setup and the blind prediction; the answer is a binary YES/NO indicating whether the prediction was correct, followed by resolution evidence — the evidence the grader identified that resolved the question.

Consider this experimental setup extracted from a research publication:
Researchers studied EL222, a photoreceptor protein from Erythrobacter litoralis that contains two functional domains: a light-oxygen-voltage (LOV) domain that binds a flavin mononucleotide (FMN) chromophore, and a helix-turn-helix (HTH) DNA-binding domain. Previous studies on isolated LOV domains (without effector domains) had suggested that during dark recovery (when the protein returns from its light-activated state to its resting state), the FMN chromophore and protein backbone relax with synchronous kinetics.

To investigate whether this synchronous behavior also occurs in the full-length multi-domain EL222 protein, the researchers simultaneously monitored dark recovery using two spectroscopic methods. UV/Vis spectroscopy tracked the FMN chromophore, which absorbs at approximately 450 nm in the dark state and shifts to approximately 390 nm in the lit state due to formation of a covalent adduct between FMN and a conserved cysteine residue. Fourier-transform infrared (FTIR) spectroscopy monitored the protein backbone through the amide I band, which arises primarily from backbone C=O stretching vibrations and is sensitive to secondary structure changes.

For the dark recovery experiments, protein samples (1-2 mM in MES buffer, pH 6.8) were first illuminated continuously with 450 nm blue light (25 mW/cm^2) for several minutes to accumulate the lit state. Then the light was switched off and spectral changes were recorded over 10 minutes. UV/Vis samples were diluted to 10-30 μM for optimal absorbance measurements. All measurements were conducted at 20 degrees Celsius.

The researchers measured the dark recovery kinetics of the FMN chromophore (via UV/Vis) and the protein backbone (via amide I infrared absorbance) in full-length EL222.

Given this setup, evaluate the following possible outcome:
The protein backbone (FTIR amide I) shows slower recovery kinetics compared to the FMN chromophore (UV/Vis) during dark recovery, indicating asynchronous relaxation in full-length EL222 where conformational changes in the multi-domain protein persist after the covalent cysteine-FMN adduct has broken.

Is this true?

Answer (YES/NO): YES